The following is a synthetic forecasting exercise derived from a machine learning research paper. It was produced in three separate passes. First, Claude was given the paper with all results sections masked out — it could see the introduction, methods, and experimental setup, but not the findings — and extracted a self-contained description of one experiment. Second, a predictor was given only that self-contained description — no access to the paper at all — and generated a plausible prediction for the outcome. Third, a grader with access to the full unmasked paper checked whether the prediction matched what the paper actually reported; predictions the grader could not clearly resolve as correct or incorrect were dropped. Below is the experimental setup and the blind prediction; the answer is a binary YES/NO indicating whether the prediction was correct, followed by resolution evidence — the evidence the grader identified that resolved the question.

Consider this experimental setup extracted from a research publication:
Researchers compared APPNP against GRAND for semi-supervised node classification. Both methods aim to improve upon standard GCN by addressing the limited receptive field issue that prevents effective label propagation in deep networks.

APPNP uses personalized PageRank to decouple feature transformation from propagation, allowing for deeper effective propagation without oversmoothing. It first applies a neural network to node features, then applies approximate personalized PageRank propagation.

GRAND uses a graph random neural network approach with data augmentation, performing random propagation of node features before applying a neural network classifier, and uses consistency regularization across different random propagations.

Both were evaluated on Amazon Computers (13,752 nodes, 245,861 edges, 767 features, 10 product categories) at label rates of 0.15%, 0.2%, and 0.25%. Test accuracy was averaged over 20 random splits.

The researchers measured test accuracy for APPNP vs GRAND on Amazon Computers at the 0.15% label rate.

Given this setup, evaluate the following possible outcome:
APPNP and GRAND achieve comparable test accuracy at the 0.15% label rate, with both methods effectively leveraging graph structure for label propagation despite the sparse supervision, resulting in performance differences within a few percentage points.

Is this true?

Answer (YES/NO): YES